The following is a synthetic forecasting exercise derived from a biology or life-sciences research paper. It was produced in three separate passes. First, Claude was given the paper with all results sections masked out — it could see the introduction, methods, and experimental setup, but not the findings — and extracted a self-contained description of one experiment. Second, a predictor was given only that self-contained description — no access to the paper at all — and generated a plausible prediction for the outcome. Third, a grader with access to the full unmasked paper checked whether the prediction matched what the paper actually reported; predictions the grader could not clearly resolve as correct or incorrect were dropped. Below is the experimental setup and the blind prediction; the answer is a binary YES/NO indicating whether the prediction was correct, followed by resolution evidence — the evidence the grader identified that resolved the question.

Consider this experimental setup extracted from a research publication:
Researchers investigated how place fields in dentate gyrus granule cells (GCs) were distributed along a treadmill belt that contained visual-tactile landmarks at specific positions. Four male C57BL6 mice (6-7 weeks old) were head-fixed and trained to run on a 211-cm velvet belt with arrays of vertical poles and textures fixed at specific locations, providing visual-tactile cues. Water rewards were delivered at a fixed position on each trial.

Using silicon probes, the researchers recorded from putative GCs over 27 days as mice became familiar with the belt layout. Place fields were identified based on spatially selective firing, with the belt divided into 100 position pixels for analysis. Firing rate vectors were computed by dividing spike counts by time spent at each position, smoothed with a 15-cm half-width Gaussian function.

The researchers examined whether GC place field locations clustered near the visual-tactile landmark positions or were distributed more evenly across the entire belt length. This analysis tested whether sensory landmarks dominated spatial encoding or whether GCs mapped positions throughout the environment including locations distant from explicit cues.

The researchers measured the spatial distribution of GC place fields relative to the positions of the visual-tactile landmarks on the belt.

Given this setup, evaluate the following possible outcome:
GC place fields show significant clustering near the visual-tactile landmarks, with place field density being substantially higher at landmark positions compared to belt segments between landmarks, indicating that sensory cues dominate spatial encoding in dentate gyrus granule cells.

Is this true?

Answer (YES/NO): NO